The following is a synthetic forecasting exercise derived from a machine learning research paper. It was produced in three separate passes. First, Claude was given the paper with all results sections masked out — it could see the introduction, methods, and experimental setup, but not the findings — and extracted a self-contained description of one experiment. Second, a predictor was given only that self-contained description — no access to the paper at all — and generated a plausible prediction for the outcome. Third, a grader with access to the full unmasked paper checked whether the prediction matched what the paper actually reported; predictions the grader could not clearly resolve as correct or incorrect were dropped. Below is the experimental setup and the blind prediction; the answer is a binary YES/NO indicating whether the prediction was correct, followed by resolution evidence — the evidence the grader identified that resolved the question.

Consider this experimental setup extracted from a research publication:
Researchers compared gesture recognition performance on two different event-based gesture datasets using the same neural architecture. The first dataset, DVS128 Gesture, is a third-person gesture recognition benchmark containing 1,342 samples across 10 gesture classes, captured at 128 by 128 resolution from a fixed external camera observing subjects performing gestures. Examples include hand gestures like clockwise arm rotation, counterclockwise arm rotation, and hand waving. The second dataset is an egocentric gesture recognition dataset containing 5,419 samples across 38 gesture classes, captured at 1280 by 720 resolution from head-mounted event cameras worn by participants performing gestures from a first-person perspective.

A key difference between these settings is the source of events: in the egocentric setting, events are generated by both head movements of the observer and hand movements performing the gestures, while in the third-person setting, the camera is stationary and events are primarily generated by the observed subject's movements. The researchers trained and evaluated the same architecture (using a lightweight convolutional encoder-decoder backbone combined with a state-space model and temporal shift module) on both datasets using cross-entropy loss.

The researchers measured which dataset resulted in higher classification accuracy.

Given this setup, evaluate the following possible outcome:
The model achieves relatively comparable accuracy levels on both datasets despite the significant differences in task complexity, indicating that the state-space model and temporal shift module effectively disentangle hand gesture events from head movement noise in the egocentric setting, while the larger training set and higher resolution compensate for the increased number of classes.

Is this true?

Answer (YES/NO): NO